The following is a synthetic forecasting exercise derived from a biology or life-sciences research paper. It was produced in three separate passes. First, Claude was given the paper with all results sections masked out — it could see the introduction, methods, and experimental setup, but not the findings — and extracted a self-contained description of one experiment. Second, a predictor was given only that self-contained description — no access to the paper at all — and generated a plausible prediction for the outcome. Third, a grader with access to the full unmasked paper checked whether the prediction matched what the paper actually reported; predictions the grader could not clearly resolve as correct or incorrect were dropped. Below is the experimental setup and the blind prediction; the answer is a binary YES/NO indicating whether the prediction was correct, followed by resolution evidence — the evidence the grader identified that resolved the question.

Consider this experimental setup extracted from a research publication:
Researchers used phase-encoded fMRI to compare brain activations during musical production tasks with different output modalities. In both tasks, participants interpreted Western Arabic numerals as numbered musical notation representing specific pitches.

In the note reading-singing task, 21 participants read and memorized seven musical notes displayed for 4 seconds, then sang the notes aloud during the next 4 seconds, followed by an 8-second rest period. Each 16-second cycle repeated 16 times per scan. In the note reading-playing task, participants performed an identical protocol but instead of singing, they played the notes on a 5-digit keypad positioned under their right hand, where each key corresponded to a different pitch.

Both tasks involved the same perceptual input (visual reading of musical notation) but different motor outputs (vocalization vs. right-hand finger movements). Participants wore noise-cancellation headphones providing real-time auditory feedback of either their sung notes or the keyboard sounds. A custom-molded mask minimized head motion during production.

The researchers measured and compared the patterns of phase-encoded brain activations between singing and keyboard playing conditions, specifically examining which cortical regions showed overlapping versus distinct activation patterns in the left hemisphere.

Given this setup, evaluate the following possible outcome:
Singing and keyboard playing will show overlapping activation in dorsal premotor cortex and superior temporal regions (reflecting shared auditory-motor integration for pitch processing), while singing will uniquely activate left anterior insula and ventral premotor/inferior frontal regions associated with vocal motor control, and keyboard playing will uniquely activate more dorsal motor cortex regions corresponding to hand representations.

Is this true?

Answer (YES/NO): NO